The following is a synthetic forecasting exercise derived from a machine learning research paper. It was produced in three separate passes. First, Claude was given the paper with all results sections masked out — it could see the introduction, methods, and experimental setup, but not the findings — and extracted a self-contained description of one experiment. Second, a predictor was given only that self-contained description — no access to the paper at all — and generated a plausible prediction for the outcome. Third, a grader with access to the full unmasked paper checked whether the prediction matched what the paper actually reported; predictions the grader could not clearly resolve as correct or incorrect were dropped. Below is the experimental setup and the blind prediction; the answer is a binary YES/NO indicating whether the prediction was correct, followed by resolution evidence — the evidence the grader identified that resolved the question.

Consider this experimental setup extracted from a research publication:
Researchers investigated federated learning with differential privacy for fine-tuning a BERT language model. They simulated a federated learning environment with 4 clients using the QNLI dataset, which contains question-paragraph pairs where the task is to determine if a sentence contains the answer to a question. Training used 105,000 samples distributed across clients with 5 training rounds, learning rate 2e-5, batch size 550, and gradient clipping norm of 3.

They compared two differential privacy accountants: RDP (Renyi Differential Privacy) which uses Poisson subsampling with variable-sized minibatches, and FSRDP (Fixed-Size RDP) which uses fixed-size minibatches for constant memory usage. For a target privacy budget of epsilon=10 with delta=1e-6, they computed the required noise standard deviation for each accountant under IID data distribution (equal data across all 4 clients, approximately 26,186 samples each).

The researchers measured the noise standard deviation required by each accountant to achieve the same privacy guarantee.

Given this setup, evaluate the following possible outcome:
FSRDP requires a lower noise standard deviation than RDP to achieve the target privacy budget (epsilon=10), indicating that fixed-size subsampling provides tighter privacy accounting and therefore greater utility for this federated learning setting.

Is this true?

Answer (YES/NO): NO